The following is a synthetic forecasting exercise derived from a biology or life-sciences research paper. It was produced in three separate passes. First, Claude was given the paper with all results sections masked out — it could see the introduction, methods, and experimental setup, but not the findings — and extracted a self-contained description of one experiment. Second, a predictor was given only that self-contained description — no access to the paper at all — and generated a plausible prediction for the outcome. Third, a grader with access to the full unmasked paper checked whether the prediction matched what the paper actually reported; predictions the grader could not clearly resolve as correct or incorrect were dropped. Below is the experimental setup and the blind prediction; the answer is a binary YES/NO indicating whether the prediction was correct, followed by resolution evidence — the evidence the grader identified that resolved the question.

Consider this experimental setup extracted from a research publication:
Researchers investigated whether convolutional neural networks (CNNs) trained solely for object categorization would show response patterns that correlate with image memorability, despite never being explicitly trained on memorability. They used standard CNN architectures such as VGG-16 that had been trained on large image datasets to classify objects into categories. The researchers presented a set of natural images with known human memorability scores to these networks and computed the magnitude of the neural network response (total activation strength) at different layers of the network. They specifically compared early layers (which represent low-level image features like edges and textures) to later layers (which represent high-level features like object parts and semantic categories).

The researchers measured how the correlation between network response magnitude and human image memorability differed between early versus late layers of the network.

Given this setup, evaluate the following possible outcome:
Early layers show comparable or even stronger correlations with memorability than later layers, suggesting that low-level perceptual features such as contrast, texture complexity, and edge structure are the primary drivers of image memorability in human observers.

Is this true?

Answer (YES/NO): NO